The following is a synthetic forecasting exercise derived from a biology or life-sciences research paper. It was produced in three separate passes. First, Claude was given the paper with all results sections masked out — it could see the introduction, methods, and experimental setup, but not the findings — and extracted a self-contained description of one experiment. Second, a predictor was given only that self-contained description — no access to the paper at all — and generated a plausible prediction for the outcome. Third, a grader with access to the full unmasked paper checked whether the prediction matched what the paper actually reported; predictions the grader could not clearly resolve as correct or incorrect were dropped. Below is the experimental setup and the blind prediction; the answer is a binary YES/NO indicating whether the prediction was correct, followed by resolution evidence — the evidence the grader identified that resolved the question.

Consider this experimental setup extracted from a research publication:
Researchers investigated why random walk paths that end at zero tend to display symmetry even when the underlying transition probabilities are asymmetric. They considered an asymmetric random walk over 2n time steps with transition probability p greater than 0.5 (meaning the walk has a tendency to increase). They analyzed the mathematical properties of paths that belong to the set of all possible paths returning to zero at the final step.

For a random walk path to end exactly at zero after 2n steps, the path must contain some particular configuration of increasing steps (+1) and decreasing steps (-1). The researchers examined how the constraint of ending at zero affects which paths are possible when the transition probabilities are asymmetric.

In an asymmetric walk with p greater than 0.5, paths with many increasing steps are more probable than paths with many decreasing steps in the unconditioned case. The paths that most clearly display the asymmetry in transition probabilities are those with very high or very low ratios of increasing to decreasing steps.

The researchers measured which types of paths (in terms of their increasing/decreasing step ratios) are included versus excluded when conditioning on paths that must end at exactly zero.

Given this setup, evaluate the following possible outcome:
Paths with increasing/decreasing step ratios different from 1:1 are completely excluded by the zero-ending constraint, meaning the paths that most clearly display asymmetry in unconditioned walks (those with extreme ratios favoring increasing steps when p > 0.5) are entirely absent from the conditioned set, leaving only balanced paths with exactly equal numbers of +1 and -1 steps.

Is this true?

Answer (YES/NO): YES